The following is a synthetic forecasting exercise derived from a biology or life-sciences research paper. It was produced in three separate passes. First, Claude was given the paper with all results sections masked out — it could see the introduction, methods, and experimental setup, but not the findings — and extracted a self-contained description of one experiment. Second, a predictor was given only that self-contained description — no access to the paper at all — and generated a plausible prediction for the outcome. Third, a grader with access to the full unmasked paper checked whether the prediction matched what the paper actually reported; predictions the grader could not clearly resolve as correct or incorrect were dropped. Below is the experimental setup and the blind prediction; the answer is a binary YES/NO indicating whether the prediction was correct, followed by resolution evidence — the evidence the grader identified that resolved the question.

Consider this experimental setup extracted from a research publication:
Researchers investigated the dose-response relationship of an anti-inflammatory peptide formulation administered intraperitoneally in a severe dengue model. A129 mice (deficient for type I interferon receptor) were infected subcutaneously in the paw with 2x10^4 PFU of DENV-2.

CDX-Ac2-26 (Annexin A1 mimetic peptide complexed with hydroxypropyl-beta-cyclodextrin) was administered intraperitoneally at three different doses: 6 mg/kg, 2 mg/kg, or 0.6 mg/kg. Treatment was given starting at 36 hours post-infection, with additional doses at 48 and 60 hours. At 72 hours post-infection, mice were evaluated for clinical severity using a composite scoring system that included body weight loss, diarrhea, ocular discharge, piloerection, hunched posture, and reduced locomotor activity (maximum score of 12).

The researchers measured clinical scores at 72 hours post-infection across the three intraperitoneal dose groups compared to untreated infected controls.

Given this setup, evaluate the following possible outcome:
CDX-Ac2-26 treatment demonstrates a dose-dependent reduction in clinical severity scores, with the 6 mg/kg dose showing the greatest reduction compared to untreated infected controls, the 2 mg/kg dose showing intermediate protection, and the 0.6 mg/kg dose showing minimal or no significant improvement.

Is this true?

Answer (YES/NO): NO